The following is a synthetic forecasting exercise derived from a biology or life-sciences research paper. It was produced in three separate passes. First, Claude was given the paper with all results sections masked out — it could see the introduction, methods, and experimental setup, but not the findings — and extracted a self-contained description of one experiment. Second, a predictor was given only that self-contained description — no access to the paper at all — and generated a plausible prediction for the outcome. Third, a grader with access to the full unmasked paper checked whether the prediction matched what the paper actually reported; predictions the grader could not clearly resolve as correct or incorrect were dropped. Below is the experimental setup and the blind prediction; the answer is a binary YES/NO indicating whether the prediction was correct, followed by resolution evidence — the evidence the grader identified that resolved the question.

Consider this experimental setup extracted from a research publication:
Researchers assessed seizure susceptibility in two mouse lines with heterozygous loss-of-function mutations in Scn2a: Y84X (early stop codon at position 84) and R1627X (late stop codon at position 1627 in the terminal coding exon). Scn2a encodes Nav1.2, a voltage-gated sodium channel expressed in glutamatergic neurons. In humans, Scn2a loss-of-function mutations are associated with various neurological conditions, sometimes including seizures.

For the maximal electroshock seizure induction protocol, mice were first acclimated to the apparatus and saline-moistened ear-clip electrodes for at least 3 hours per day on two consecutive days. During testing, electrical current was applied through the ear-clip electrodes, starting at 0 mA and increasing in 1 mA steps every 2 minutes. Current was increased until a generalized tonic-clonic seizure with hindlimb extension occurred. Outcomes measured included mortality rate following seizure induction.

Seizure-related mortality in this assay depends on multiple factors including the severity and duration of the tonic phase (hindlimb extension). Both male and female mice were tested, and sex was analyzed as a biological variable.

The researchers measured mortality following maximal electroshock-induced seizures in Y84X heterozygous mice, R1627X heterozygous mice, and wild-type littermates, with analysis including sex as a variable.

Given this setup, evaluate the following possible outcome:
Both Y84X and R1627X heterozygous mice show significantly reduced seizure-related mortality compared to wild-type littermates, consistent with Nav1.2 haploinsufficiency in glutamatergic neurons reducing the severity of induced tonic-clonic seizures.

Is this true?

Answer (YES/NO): NO